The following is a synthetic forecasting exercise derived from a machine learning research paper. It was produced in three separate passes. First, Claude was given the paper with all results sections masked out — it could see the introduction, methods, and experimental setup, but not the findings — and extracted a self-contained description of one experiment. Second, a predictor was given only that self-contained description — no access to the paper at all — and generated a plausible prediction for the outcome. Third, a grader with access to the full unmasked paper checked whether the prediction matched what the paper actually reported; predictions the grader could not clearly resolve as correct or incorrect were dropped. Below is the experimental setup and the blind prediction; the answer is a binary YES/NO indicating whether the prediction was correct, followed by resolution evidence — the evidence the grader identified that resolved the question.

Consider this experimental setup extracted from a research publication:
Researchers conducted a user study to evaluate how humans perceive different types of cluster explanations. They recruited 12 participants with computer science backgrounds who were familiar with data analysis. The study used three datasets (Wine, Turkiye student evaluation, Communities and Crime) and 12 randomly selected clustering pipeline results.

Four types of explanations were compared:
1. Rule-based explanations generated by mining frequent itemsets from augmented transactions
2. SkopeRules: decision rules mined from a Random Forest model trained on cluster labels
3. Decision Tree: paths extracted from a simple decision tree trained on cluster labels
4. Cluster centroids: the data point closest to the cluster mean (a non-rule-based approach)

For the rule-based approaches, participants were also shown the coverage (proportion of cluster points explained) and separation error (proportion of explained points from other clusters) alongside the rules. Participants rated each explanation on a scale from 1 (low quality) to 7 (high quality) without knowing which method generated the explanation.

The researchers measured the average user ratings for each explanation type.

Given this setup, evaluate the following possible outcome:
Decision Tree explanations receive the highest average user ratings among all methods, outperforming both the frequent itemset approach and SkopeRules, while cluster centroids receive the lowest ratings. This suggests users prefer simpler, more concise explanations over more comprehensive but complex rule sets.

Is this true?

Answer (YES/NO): NO